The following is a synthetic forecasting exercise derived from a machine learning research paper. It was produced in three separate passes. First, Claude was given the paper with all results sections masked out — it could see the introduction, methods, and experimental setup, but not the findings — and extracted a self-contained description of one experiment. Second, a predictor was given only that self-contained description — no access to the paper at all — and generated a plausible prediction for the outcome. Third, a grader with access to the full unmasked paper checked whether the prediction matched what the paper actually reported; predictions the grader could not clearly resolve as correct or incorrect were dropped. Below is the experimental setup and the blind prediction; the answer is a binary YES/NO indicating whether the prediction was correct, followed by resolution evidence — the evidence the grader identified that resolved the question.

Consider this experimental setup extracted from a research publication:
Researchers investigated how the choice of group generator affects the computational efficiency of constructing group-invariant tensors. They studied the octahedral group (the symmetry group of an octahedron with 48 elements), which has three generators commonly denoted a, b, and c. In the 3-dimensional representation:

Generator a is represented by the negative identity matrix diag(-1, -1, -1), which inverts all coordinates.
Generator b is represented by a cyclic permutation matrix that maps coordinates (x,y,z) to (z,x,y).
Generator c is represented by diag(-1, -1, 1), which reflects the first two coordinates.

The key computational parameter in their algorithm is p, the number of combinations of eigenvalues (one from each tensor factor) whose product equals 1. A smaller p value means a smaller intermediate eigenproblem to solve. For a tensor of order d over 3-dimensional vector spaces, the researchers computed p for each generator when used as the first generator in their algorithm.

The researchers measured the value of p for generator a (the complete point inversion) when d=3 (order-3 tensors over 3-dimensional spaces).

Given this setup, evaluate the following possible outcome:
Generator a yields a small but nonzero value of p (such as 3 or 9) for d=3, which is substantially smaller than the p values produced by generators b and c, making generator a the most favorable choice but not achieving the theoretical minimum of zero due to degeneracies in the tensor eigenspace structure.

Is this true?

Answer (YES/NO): NO